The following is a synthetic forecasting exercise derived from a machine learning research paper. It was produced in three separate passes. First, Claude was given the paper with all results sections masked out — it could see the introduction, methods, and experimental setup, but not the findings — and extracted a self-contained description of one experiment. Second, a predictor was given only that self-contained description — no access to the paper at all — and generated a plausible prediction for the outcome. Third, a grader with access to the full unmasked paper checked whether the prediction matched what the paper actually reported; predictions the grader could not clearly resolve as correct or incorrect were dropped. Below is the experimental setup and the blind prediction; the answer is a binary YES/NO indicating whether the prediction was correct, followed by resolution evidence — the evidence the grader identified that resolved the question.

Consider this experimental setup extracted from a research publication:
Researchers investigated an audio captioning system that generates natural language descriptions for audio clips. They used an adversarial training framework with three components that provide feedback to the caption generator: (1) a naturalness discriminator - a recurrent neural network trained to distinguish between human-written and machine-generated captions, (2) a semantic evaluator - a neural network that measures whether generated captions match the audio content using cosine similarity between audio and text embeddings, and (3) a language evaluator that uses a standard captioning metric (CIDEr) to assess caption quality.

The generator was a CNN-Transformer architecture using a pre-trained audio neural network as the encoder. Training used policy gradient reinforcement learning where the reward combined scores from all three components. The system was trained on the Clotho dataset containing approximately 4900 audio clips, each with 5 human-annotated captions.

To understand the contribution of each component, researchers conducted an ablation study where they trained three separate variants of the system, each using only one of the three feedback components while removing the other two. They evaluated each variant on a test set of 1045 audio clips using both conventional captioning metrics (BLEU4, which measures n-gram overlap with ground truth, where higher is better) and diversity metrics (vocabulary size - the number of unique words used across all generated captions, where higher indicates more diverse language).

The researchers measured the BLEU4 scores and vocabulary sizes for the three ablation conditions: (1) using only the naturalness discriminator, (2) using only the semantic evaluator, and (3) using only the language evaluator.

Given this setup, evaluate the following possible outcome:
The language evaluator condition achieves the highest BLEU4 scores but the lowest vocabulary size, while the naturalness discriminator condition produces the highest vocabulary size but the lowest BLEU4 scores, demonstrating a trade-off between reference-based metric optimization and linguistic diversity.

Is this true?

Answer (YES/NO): NO